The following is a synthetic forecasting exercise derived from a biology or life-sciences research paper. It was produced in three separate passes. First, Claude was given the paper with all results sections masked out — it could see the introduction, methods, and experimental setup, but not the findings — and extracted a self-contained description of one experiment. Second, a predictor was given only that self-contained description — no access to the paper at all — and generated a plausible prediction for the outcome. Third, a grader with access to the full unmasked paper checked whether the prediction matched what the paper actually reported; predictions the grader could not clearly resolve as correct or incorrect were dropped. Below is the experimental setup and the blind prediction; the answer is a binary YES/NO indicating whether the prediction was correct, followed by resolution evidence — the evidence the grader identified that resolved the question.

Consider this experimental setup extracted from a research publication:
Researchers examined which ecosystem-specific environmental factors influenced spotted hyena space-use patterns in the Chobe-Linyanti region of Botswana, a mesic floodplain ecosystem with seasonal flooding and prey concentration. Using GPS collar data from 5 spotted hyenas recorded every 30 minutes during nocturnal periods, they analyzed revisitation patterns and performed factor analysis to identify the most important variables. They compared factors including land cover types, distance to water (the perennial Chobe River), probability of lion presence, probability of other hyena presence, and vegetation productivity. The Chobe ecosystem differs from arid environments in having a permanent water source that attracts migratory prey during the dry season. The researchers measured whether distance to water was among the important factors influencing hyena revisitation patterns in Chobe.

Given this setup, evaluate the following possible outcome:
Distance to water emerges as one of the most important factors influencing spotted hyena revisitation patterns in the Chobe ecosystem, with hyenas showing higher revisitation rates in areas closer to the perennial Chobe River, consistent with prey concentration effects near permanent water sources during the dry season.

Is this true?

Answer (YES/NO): NO